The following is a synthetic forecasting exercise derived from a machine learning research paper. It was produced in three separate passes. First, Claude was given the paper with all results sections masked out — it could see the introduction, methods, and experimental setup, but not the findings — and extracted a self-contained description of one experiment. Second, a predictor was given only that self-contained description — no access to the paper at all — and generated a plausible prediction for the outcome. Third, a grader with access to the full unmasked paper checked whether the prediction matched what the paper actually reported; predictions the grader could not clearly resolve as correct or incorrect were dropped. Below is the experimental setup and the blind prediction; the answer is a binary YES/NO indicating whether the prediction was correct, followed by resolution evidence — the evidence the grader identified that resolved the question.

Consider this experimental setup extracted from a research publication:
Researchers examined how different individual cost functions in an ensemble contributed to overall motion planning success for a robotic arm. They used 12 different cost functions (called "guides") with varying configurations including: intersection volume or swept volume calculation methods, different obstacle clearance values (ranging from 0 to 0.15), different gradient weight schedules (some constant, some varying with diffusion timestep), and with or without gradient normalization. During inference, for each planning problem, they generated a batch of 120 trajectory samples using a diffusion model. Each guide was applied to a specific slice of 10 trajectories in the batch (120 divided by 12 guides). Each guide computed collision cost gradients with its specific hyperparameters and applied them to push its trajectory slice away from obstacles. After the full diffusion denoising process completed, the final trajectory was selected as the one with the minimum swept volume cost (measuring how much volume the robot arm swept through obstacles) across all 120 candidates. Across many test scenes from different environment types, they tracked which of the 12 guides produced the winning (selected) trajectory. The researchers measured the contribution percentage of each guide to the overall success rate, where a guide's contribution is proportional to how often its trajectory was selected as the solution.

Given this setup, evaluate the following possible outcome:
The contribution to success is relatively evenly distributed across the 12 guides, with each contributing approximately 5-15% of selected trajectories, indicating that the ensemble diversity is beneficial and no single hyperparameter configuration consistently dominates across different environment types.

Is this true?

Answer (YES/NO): YES